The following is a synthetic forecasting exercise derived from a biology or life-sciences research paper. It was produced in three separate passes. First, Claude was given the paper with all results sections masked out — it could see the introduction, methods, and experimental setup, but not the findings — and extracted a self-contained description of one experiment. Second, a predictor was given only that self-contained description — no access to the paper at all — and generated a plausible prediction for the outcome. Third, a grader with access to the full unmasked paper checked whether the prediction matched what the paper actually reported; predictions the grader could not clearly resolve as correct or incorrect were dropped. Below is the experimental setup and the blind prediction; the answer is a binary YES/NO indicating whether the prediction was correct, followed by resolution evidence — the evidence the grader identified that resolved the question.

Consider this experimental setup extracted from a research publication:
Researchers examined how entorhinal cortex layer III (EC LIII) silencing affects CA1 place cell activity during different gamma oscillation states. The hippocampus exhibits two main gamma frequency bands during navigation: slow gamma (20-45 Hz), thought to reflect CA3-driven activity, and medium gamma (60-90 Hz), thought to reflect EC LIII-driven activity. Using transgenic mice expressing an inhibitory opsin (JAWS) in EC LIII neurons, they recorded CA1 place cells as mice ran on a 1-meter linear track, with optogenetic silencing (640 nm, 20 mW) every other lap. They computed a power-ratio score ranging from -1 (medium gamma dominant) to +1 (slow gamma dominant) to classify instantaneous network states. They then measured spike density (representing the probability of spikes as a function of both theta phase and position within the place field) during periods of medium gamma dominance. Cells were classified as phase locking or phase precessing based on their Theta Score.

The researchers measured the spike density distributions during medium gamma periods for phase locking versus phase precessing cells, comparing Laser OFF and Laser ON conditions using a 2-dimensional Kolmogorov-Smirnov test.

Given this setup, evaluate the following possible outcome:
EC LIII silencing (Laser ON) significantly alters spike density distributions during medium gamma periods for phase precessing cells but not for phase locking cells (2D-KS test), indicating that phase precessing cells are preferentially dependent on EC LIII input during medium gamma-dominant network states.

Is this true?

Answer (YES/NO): YES